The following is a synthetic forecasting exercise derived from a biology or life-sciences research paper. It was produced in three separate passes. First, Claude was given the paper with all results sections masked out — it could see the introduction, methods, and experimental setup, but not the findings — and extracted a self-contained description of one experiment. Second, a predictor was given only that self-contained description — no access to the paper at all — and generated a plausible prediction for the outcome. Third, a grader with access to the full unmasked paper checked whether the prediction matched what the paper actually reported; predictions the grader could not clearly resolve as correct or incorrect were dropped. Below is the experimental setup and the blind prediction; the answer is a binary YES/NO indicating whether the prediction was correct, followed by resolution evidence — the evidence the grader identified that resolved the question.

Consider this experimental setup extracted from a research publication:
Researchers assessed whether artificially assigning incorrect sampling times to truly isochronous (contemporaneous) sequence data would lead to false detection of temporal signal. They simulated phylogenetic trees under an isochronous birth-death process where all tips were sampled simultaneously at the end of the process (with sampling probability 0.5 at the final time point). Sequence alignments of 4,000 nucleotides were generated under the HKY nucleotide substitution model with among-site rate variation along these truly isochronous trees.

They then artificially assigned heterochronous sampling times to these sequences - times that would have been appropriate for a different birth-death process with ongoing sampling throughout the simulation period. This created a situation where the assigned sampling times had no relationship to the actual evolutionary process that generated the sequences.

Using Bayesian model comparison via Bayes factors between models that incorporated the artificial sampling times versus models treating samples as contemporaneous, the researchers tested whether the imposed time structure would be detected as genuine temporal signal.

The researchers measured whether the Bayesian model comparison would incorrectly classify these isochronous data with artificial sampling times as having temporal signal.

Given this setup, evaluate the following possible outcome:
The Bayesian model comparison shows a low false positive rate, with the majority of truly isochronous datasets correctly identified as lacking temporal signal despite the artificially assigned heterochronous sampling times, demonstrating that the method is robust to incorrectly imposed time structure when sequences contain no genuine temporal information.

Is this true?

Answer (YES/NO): YES